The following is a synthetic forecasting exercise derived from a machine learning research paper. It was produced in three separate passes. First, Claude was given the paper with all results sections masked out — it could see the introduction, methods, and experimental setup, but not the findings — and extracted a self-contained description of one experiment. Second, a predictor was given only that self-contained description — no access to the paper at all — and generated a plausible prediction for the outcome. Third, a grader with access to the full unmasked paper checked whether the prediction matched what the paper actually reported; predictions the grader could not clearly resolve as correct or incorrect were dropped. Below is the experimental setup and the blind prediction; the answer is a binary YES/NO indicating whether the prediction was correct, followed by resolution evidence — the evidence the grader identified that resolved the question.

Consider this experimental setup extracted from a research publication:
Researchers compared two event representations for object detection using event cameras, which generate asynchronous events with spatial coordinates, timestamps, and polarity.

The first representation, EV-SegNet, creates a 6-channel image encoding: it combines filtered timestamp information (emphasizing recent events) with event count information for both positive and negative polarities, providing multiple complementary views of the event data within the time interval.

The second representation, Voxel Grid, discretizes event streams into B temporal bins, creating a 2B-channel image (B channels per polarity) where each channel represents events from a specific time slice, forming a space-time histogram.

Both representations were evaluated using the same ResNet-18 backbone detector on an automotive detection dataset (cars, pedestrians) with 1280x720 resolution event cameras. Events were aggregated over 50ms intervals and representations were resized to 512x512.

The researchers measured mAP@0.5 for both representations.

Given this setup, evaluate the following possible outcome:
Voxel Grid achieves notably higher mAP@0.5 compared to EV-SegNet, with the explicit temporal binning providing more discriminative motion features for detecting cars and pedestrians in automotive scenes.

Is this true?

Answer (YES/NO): NO